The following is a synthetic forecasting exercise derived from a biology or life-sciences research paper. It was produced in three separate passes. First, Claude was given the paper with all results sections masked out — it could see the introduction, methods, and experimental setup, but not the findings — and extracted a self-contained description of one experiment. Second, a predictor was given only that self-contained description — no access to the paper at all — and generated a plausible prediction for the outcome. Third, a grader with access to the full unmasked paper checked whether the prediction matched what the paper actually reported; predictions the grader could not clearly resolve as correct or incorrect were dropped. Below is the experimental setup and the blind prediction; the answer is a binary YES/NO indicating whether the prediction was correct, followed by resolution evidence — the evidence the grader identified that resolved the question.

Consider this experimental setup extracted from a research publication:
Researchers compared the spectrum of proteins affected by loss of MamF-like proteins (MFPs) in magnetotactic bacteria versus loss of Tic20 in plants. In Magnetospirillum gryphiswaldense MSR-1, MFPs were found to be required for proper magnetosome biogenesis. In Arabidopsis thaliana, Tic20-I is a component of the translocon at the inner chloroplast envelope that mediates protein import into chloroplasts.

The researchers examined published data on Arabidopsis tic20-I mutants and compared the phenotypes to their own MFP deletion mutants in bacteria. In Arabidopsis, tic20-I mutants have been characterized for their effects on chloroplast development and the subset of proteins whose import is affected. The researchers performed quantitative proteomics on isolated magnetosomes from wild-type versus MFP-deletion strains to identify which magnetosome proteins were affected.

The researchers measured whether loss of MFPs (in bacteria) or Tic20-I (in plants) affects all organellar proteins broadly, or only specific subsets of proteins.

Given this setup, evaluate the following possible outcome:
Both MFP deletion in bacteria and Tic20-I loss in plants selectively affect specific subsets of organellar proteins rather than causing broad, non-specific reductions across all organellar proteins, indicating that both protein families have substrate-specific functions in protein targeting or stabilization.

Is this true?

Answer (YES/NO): YES